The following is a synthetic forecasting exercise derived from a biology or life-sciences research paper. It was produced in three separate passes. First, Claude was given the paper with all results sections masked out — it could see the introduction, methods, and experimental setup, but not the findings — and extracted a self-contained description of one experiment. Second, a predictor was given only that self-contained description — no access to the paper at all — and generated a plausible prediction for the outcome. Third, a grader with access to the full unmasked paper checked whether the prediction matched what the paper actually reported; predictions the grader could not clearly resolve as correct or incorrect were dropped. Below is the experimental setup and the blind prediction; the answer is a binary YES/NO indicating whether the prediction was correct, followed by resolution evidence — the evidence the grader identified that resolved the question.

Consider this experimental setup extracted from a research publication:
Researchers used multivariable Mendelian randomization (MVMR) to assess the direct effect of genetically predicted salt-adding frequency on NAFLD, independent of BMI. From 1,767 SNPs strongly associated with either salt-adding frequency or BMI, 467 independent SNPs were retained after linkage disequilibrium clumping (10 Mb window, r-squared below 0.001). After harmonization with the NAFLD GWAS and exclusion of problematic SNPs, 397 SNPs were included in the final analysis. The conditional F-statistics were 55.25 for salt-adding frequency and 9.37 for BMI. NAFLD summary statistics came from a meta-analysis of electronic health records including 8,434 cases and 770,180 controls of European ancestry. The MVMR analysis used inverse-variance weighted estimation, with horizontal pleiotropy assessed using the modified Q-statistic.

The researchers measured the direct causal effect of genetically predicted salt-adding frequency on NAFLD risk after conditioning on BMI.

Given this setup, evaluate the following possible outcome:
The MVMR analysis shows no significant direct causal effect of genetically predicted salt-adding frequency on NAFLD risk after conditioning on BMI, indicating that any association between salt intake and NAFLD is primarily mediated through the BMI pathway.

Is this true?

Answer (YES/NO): NO